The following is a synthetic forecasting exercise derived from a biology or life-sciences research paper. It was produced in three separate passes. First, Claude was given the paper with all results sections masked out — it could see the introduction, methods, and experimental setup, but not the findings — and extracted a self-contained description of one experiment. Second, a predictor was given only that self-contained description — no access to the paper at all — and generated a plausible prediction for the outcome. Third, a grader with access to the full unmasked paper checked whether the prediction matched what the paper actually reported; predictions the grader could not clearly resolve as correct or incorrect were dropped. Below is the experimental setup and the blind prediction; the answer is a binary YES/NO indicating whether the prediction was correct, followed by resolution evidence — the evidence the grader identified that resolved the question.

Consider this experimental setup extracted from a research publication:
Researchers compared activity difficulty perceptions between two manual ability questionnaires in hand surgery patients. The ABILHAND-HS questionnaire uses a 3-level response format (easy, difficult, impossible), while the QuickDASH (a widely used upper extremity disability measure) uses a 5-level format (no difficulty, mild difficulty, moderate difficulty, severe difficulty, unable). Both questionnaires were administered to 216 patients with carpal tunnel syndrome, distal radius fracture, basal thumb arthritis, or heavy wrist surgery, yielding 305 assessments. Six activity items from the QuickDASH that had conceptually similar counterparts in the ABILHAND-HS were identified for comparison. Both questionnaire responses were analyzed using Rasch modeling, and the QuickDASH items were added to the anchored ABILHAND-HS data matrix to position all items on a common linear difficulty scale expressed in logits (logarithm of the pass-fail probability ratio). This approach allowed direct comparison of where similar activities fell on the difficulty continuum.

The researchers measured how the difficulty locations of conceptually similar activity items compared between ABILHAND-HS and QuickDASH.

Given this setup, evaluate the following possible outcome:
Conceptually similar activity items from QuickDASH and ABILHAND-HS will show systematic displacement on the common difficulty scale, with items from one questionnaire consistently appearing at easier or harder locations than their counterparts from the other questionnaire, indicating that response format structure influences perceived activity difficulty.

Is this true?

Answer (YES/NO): NO